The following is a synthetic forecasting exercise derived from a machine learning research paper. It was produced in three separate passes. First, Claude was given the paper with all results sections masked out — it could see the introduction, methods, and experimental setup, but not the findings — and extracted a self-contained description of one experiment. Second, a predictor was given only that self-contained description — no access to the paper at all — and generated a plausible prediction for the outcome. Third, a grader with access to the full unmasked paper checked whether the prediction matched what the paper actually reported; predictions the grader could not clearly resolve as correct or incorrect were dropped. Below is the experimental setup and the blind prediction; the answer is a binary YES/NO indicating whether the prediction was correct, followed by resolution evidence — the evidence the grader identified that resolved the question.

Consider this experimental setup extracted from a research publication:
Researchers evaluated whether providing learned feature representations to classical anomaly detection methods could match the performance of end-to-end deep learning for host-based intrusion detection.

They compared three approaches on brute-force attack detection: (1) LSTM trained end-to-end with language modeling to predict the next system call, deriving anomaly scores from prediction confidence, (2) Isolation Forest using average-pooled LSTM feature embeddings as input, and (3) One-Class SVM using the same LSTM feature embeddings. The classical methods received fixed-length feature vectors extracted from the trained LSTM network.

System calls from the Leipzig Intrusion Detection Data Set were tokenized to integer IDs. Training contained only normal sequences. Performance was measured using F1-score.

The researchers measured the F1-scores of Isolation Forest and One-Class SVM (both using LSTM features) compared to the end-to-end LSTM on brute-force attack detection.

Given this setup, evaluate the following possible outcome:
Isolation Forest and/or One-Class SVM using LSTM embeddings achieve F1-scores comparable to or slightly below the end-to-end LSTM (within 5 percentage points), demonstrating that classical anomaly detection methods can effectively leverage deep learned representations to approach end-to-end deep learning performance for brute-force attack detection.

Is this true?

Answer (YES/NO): YES